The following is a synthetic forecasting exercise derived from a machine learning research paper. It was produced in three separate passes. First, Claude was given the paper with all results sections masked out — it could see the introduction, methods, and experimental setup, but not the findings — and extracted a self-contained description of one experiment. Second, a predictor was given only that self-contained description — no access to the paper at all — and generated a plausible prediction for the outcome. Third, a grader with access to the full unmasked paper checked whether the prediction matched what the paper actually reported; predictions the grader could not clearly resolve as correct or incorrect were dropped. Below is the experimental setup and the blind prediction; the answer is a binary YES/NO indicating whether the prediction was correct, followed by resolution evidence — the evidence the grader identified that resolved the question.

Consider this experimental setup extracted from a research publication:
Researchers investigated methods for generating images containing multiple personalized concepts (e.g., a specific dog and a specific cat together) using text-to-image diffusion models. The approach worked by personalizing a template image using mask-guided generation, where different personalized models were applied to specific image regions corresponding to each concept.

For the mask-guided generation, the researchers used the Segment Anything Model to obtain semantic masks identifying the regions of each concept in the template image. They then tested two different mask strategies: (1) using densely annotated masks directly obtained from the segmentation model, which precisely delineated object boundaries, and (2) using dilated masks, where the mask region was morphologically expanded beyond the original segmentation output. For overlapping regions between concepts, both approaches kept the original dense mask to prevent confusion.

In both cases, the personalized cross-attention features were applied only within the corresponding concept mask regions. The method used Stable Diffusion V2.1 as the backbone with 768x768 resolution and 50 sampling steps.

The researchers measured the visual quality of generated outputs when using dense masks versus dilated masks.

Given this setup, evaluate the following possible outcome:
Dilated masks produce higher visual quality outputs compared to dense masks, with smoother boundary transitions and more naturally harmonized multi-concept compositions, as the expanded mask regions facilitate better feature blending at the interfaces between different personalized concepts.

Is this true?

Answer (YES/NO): YES